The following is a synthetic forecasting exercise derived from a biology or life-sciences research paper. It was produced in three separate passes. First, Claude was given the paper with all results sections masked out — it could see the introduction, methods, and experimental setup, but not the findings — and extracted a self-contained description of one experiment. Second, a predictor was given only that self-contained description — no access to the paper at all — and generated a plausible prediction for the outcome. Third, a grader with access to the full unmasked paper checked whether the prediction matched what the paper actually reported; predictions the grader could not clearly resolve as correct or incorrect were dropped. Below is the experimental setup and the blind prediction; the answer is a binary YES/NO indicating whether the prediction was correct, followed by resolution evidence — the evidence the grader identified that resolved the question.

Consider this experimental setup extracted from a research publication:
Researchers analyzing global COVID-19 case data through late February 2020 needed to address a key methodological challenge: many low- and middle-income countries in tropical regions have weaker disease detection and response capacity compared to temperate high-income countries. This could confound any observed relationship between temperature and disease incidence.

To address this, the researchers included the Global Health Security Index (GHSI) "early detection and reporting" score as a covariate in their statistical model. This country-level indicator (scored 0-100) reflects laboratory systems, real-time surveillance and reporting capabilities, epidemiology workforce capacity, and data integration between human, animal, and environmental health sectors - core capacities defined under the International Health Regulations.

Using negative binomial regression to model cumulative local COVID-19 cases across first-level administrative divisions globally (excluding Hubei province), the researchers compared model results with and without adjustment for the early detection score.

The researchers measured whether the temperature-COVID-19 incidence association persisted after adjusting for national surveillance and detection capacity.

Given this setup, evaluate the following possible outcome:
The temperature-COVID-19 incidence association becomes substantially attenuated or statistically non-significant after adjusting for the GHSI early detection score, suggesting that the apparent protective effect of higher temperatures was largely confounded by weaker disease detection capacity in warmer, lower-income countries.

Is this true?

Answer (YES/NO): NO